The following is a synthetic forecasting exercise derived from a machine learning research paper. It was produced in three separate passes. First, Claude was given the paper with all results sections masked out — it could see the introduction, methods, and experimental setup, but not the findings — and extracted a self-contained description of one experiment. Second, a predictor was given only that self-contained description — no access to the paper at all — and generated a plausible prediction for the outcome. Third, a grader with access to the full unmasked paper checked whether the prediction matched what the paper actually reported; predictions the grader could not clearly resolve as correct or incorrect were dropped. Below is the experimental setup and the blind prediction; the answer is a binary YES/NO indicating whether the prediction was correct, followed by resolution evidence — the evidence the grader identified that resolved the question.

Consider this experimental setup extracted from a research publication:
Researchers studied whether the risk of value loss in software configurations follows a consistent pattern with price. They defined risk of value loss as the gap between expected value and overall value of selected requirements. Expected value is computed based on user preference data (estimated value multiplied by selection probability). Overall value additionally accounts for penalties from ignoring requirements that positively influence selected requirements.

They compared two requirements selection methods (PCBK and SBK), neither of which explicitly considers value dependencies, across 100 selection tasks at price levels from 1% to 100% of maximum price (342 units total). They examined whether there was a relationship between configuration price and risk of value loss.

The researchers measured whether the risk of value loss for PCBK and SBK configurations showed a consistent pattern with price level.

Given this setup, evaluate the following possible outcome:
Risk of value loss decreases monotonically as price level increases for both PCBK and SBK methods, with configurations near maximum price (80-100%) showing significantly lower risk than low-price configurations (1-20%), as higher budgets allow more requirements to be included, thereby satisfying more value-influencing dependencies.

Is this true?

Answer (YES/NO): NO